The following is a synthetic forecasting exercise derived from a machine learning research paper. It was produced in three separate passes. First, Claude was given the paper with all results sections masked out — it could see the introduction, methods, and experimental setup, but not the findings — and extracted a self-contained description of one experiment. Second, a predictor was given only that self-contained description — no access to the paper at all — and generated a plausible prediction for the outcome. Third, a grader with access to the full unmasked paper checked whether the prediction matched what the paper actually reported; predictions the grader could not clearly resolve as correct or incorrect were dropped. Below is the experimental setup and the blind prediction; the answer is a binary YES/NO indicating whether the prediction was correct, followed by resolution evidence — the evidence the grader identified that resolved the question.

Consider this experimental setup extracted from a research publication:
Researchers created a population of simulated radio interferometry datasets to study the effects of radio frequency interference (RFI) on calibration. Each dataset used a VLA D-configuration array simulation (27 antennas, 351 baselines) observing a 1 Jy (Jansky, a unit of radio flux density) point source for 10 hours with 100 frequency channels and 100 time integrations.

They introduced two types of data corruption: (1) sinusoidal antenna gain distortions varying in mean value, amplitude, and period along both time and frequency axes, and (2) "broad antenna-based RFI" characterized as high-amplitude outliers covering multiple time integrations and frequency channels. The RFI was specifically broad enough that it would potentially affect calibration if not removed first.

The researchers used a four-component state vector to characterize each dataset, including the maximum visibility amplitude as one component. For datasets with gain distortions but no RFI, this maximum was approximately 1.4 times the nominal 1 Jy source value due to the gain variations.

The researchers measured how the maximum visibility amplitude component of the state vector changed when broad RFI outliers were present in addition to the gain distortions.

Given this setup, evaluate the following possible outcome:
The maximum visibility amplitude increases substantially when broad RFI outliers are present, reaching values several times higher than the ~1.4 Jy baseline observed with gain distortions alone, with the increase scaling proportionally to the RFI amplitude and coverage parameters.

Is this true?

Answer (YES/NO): YES